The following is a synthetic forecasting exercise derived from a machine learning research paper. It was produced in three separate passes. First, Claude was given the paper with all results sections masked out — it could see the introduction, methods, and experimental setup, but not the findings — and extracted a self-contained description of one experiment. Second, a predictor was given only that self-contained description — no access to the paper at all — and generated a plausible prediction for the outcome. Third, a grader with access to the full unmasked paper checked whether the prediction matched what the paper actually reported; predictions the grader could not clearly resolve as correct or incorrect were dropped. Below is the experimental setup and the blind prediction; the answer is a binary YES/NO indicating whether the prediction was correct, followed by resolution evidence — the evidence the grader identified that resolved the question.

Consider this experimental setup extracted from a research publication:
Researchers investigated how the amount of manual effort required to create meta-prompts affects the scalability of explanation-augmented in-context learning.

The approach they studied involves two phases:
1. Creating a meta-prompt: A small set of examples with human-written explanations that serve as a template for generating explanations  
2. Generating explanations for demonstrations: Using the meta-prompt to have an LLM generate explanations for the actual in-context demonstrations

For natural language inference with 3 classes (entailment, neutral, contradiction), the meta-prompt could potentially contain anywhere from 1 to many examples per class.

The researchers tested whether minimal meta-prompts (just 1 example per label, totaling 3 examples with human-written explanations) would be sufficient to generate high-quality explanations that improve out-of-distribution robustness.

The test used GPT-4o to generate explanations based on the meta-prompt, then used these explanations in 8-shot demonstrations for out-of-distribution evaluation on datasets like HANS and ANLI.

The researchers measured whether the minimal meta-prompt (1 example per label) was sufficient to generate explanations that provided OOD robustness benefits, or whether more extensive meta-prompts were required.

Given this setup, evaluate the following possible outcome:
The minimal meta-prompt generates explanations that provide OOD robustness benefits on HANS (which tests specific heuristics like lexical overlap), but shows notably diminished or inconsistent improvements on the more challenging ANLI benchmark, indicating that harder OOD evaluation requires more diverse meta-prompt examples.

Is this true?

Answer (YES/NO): NO